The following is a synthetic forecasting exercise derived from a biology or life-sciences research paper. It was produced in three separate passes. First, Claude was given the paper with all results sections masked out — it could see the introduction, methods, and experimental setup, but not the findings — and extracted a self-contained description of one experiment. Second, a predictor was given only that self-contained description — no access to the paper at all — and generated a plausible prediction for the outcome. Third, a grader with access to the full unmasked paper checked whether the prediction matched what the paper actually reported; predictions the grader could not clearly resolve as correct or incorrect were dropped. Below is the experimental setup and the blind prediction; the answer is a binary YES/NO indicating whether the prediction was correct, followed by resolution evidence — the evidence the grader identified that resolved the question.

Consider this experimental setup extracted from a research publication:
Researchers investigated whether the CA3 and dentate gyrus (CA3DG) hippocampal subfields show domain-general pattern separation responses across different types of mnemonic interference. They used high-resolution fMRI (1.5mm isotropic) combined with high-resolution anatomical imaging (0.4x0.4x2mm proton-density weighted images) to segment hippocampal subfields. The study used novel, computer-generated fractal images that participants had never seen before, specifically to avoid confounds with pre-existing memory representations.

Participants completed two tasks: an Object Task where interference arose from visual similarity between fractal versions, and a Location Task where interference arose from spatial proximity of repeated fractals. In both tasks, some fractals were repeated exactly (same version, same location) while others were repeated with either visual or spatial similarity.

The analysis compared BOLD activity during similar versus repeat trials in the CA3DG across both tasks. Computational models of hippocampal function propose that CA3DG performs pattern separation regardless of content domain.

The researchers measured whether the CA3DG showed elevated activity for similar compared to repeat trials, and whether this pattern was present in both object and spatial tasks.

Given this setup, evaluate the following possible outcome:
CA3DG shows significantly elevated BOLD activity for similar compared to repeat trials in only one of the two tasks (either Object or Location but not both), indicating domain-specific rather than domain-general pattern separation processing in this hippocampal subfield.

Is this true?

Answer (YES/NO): NO